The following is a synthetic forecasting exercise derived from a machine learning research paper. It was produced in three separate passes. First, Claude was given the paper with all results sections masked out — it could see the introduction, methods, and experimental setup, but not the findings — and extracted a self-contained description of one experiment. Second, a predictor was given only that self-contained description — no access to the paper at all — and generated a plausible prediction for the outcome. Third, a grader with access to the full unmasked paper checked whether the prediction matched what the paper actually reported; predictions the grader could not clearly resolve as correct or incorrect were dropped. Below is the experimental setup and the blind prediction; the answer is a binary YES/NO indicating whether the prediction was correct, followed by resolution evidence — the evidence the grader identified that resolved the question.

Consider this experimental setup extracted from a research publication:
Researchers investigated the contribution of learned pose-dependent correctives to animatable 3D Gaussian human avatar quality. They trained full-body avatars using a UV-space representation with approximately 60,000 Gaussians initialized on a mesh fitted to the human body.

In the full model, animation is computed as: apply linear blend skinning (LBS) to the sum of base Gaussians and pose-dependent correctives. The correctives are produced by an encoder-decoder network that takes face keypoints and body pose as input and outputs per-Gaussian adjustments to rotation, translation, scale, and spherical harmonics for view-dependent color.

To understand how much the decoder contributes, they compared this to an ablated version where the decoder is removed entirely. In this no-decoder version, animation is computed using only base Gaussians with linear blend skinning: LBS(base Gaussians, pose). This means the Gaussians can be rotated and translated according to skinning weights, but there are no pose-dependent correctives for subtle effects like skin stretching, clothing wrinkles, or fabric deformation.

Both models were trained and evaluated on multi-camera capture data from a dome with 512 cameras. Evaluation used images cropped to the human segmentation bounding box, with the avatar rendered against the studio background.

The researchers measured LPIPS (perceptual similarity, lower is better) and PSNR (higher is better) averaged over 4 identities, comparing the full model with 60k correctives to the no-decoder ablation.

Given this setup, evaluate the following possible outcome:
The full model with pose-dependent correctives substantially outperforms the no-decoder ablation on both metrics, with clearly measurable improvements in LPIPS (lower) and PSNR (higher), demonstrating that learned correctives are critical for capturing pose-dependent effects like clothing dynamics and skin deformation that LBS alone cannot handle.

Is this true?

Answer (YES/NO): NO